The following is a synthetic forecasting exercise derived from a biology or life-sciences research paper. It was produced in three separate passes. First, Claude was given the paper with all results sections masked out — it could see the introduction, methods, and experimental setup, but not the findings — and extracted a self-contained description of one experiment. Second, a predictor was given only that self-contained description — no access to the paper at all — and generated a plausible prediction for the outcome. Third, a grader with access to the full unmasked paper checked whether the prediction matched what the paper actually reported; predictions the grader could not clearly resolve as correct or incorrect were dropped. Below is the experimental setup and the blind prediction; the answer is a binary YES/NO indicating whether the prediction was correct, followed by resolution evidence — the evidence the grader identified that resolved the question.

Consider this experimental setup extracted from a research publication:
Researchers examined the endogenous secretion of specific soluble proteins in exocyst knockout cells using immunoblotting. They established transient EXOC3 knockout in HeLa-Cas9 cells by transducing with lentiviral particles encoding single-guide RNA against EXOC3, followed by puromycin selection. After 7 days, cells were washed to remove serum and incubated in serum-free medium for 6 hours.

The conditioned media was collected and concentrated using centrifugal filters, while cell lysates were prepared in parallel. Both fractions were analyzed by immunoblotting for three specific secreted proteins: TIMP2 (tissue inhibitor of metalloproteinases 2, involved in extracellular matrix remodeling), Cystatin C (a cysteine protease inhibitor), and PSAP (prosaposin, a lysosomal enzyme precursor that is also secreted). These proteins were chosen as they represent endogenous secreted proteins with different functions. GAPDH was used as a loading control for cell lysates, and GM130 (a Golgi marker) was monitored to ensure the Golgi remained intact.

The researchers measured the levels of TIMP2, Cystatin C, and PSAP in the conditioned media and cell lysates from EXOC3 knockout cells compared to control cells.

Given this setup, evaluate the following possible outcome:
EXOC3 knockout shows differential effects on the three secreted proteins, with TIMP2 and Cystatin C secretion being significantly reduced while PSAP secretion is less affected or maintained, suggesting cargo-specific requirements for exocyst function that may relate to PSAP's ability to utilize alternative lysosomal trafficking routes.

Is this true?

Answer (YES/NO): NO